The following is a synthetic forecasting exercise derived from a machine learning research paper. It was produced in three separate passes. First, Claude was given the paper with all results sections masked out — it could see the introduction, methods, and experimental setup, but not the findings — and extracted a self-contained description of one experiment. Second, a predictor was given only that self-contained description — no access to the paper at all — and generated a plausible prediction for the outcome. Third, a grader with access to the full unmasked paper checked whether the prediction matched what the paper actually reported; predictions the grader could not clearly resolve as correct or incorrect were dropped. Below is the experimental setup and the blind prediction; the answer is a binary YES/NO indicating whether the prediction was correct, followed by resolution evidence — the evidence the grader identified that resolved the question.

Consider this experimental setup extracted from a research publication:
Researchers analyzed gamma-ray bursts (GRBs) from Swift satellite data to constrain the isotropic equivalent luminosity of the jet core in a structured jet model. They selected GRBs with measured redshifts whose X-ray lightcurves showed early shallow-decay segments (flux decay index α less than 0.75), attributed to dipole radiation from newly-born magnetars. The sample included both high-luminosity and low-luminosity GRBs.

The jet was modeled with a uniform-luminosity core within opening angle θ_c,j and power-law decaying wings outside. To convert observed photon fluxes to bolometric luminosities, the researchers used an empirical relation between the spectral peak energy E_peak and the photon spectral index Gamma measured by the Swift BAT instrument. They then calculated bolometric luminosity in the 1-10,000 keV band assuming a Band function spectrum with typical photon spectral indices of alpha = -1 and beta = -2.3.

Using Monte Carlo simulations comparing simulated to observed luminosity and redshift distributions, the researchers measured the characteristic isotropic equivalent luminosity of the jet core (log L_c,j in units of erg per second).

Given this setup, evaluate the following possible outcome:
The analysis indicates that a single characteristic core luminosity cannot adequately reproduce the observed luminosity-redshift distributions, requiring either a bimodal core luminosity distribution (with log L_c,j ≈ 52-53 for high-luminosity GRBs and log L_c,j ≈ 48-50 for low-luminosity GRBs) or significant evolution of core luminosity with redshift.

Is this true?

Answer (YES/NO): NO